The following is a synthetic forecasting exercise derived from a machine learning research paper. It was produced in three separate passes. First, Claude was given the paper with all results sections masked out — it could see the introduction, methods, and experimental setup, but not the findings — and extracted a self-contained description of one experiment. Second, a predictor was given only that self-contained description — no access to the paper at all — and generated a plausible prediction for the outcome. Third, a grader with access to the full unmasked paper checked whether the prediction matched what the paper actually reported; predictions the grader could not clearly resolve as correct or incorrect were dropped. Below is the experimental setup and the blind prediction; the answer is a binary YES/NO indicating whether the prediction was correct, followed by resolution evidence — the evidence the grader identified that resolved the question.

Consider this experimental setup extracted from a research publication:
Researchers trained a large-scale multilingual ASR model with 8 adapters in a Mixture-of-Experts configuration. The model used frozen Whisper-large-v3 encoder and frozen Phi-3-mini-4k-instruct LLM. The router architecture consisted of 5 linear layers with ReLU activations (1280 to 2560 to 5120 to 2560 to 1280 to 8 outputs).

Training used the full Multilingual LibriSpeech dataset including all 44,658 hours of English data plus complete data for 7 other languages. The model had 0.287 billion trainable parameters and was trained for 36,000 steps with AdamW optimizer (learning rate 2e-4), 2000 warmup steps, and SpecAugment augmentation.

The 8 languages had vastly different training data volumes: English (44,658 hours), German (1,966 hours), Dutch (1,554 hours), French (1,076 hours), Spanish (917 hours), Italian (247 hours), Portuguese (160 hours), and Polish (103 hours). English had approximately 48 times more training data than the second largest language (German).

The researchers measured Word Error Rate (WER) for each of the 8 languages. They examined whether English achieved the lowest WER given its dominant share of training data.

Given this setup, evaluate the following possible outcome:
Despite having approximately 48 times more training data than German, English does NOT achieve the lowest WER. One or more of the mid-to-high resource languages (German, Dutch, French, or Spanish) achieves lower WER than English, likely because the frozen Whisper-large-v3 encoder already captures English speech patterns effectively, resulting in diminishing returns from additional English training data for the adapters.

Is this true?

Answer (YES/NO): YES